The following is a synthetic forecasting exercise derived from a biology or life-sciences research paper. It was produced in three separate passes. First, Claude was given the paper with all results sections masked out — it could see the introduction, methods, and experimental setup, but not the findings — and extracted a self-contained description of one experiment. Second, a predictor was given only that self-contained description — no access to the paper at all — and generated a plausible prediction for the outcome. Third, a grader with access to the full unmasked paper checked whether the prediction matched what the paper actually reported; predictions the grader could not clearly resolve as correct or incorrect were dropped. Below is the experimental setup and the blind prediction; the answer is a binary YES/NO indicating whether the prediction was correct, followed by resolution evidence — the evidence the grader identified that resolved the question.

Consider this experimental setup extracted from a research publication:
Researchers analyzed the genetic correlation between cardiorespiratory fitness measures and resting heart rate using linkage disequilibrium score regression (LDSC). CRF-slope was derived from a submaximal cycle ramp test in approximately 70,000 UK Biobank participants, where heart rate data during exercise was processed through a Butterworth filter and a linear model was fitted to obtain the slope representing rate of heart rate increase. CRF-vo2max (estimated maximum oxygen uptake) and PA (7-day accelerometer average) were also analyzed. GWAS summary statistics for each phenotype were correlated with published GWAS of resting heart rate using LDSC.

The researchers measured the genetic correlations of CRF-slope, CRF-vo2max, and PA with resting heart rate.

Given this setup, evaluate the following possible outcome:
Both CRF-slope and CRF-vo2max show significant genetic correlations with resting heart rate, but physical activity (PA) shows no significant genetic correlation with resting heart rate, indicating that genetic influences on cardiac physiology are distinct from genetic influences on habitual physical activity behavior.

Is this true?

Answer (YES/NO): NO